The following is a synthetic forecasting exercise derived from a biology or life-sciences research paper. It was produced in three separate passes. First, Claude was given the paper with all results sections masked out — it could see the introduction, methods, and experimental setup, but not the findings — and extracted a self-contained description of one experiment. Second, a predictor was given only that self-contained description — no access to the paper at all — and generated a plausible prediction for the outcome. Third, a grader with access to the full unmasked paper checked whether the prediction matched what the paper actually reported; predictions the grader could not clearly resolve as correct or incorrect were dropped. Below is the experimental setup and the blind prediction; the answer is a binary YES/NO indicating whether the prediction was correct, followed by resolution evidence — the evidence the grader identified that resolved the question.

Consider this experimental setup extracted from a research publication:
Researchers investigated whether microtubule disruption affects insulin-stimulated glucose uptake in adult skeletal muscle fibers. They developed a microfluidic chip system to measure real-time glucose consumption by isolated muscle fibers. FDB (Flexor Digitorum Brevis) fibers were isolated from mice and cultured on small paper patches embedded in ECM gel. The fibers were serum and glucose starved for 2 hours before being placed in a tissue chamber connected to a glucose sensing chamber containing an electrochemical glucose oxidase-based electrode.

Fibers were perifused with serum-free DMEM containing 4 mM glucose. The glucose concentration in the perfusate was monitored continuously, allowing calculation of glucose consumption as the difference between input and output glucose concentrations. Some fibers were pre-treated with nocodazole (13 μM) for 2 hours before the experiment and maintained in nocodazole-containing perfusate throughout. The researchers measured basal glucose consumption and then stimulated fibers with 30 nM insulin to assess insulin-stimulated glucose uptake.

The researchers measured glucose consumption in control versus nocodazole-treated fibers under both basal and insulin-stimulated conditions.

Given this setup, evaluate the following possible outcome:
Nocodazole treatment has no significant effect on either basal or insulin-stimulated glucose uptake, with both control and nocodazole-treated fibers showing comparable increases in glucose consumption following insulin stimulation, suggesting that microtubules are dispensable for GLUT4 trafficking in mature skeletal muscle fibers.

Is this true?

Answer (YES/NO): NO